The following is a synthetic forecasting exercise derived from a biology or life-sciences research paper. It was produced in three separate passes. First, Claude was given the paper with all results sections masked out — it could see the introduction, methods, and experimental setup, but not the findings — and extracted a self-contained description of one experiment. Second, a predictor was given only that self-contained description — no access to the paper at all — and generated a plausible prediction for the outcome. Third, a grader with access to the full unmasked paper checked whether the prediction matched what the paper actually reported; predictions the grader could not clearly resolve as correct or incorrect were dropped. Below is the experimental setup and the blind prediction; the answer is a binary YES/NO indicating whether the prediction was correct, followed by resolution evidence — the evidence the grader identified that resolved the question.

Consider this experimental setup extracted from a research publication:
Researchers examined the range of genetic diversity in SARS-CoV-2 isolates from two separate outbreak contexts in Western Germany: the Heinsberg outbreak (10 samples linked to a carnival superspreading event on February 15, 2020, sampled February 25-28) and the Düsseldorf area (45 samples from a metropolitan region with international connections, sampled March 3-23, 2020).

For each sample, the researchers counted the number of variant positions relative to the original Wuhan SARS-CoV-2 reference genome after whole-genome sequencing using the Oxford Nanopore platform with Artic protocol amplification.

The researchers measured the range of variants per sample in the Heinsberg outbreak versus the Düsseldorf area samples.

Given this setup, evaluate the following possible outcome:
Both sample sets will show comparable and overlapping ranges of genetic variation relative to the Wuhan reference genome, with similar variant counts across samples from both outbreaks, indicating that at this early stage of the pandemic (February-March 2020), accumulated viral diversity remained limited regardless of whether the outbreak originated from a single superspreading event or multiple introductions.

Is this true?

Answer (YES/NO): NO